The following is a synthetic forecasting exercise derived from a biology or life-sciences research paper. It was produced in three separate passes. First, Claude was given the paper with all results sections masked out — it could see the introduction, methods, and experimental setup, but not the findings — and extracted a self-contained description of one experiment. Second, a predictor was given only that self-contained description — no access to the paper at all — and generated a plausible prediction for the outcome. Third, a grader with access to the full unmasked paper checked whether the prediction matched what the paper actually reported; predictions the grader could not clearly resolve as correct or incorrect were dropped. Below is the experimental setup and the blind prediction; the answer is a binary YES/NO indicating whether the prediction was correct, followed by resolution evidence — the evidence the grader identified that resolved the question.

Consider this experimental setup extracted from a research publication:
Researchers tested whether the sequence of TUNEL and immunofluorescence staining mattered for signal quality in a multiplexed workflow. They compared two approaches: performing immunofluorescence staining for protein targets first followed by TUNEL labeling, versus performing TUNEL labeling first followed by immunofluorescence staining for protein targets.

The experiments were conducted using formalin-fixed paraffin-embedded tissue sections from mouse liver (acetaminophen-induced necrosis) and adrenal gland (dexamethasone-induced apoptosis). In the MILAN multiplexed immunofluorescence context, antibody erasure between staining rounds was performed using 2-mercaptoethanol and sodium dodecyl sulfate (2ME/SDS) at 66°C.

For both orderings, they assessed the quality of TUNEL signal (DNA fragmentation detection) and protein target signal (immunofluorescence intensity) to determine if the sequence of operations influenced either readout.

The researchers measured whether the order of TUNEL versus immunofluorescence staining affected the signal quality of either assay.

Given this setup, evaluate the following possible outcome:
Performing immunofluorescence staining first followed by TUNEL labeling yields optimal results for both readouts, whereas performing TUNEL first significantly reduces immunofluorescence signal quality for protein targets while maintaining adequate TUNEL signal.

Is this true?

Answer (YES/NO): NO